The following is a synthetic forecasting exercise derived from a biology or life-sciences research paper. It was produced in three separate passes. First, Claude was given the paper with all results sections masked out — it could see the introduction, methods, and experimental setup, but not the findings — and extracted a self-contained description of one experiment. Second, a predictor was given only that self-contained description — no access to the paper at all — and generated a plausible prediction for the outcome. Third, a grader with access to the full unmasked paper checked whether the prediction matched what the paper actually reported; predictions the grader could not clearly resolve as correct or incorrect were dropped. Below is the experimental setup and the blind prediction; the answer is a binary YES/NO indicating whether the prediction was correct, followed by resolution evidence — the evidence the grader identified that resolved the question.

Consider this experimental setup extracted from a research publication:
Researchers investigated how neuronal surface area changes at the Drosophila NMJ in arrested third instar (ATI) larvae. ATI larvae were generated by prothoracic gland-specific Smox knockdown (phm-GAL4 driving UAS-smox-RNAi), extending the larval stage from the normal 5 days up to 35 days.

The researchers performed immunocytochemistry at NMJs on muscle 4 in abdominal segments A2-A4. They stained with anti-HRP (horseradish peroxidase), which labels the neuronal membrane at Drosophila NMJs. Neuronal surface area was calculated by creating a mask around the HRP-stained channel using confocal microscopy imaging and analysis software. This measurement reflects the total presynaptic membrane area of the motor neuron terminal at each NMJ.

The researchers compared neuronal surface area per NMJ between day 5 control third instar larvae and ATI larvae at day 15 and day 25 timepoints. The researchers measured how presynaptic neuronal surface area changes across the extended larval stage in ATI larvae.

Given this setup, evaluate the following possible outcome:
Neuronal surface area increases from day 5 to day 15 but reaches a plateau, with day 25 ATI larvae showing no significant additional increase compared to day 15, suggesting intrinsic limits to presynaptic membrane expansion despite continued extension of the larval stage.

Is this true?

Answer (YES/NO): NO